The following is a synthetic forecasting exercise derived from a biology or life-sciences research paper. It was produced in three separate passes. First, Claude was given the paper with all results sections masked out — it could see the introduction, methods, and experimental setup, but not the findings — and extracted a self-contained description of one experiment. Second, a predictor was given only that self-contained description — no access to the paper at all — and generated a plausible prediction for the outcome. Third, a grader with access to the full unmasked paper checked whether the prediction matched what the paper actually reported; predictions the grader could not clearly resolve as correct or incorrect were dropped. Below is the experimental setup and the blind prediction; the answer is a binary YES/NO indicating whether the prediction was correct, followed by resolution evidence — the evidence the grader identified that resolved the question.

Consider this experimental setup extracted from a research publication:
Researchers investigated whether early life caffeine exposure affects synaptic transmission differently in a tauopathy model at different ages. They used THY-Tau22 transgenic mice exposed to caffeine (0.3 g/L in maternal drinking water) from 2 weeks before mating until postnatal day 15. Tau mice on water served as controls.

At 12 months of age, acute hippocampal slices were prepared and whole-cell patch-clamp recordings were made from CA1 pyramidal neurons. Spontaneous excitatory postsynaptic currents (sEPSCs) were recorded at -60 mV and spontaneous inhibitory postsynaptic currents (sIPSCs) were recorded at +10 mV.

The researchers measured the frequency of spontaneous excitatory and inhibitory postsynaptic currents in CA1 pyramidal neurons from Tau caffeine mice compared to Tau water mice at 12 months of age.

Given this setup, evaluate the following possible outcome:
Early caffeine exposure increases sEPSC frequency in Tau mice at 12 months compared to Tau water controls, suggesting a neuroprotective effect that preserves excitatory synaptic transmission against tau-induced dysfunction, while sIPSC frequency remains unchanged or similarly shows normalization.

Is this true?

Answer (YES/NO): NO